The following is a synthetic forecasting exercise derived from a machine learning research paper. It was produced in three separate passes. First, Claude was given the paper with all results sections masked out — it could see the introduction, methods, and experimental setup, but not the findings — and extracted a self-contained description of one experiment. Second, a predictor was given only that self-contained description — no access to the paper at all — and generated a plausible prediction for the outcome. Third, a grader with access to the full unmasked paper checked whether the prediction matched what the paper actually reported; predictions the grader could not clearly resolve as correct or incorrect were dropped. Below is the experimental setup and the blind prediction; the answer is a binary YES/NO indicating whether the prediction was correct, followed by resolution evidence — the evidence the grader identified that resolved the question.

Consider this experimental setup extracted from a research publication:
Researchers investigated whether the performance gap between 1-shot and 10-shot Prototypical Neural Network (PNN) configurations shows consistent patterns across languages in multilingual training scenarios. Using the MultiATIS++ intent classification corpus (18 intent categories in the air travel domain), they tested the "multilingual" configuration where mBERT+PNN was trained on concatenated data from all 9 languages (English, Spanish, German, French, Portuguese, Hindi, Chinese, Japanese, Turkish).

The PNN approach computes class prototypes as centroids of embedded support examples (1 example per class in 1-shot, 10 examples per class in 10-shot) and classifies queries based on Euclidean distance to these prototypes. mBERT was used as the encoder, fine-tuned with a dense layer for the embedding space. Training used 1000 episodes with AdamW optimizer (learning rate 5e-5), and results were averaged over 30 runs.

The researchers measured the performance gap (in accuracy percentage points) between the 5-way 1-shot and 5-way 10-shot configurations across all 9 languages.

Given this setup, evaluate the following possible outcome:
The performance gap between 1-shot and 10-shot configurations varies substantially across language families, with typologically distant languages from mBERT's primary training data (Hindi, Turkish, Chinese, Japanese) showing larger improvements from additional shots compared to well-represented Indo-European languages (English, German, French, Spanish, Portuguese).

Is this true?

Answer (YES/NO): NO